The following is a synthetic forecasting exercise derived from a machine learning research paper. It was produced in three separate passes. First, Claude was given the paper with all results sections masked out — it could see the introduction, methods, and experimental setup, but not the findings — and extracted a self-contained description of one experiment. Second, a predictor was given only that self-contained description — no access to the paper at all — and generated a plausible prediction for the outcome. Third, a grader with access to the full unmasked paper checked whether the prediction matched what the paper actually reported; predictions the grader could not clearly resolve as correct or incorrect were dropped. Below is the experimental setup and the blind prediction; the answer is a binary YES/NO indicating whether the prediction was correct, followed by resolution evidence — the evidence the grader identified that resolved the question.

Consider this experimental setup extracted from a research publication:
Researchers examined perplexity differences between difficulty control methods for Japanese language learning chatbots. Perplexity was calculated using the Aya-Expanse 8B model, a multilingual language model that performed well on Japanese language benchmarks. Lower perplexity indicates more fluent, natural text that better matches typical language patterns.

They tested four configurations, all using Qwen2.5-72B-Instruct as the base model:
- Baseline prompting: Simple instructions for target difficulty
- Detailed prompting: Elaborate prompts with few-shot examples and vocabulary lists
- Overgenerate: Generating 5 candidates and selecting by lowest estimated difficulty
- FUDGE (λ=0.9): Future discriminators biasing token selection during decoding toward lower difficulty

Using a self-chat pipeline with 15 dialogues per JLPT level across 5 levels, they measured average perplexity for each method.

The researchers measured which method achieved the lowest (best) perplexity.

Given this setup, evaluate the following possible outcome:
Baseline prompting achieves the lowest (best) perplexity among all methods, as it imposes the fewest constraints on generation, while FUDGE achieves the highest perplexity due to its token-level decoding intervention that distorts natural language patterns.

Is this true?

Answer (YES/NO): NO